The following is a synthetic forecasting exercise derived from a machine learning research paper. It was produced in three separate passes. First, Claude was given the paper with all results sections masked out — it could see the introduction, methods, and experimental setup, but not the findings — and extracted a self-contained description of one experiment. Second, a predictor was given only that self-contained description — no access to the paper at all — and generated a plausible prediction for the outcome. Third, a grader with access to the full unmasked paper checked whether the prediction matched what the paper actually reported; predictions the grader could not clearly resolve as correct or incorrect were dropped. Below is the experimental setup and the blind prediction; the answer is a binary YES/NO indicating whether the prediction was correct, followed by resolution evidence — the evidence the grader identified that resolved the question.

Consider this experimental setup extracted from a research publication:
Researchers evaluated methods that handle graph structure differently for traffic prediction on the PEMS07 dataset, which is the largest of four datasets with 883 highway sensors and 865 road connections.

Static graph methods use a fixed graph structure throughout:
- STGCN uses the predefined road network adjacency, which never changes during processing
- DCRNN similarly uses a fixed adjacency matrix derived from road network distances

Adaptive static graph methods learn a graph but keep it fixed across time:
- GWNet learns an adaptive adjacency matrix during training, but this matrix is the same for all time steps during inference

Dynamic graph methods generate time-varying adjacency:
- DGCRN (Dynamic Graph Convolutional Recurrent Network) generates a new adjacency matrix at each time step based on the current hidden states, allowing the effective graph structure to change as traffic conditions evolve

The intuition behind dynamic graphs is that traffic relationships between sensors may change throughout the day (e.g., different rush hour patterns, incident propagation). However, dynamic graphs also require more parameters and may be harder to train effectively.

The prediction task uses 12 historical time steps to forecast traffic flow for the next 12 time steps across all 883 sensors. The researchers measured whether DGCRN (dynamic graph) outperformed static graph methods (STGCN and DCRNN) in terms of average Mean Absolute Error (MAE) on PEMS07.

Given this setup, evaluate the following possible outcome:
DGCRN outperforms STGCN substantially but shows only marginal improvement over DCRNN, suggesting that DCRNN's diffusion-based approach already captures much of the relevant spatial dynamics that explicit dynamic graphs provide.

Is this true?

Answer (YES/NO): NO